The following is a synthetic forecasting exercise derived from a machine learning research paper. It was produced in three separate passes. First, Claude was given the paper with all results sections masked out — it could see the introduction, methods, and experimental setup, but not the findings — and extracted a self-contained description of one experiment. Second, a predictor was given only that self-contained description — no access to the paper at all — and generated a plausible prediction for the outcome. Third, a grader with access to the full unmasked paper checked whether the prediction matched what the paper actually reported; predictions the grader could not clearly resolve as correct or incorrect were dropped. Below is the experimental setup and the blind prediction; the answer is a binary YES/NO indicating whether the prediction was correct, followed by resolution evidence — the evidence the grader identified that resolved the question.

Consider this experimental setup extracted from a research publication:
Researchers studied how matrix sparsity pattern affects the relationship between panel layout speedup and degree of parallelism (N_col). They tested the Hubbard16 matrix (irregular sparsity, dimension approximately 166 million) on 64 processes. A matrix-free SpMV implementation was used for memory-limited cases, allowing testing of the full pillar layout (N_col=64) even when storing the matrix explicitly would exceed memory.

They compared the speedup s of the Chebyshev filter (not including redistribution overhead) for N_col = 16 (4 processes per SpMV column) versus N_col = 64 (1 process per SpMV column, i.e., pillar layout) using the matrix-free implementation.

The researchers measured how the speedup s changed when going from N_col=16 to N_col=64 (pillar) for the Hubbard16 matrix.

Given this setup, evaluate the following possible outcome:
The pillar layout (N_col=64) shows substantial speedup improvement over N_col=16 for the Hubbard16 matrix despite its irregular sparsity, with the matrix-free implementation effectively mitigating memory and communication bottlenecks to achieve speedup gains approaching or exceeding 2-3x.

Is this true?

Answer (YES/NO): YES